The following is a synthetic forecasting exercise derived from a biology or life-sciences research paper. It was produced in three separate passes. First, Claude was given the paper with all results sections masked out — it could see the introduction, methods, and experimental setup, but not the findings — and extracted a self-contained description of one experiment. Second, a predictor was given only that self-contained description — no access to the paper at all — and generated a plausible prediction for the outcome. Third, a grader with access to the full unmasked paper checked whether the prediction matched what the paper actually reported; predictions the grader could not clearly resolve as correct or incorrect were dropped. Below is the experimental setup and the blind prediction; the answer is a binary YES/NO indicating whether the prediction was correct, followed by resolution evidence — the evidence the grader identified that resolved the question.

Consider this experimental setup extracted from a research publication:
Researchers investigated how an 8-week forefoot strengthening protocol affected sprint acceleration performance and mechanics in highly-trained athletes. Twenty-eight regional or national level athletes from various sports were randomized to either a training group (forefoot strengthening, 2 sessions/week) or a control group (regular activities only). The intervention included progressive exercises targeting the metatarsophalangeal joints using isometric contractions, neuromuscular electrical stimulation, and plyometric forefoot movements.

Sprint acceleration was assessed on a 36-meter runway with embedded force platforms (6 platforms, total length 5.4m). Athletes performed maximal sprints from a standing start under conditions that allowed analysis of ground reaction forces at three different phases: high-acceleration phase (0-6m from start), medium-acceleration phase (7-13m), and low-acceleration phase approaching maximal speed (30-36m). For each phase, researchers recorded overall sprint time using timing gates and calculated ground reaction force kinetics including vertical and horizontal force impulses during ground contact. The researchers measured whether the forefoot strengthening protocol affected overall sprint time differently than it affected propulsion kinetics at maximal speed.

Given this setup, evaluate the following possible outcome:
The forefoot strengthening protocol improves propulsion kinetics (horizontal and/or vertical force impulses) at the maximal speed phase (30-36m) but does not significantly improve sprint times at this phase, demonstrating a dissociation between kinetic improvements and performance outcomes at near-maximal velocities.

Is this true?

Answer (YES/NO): YES